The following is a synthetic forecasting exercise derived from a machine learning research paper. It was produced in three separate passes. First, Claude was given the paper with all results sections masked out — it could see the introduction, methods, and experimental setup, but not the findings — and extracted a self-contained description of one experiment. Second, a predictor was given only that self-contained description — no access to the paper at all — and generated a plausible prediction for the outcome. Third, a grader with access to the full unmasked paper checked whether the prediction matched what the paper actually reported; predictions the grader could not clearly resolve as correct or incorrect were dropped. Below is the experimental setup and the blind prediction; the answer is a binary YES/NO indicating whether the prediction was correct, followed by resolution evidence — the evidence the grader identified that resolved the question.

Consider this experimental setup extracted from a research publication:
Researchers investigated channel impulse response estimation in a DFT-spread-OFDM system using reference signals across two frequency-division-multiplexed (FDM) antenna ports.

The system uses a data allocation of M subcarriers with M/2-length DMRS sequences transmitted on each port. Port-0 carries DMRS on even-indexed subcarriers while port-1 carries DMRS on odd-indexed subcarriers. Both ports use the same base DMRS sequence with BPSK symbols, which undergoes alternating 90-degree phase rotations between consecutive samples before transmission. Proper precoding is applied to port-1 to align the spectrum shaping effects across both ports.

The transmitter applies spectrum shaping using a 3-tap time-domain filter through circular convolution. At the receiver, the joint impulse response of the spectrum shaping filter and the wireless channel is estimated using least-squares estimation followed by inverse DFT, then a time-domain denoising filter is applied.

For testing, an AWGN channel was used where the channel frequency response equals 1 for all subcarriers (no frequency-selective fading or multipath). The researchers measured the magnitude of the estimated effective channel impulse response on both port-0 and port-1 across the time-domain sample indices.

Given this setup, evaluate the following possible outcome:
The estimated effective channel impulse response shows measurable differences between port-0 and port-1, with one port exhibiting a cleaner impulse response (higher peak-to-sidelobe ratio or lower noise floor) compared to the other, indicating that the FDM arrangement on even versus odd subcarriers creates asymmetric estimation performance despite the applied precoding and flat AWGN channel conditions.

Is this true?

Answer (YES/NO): NO